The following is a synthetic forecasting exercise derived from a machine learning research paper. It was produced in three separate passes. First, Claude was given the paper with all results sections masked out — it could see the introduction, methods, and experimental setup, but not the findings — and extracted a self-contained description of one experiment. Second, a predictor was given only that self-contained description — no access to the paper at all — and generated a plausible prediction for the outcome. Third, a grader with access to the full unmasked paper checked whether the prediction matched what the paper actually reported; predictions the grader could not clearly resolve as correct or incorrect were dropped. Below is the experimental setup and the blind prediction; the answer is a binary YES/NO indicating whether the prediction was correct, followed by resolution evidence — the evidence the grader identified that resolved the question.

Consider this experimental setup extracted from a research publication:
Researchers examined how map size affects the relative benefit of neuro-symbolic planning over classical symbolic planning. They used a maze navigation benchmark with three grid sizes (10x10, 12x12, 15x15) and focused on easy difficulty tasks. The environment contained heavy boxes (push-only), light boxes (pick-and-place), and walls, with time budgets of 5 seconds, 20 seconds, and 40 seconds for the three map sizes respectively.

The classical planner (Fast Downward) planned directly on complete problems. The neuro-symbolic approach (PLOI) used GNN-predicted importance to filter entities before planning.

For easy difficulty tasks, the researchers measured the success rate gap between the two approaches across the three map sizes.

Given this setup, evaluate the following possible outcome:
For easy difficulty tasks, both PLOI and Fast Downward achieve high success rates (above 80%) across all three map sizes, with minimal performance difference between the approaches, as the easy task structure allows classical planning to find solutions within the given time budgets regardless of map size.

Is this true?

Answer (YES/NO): NO